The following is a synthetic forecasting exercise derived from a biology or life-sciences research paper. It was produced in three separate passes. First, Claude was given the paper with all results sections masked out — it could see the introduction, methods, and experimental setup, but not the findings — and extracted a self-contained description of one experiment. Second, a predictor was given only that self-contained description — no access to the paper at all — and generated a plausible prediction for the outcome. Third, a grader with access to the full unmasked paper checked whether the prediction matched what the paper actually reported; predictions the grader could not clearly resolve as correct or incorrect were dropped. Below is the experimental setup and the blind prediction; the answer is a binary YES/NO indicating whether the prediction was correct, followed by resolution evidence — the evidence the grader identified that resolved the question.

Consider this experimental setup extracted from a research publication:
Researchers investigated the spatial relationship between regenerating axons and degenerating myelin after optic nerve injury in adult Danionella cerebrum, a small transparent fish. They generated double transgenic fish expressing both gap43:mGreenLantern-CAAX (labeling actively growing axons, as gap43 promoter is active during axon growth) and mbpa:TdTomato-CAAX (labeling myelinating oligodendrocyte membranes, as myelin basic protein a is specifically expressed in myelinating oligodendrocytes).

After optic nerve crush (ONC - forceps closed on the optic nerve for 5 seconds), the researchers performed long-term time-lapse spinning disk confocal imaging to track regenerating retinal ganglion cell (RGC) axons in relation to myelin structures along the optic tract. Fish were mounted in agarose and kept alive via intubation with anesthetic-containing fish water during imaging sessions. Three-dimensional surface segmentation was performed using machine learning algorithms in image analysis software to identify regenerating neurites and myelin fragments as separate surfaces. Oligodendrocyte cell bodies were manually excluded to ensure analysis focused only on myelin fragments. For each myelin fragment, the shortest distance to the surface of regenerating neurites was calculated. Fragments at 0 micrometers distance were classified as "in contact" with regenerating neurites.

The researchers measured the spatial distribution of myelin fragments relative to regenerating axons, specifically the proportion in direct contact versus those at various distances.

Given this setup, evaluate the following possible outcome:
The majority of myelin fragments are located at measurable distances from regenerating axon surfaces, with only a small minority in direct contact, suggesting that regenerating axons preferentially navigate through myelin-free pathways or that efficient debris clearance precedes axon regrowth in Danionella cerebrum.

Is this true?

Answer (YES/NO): NO